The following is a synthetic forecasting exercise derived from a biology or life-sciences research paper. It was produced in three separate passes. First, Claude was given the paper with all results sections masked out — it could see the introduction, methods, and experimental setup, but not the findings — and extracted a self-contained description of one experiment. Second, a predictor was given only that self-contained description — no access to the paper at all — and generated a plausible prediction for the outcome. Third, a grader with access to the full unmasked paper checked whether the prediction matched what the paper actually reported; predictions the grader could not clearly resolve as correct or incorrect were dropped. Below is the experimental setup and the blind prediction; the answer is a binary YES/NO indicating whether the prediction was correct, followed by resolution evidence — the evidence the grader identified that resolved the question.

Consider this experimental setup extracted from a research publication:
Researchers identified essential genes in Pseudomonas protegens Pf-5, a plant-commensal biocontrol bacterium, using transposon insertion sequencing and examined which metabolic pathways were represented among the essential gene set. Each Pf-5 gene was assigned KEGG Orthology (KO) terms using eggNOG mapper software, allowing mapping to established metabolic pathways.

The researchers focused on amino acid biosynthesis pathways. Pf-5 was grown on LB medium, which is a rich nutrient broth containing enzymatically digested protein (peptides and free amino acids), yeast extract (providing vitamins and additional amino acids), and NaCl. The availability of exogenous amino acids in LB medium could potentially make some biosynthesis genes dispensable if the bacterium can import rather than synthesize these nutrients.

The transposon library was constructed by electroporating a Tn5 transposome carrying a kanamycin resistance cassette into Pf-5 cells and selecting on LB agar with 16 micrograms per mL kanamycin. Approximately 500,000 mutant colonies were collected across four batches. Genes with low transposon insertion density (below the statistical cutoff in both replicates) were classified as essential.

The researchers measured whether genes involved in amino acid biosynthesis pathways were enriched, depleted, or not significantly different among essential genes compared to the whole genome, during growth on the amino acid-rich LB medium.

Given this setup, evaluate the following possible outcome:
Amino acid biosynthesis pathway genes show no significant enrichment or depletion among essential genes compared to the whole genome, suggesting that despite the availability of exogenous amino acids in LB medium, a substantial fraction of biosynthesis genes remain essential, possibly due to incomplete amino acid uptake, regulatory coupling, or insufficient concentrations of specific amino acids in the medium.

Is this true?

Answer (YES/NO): NO